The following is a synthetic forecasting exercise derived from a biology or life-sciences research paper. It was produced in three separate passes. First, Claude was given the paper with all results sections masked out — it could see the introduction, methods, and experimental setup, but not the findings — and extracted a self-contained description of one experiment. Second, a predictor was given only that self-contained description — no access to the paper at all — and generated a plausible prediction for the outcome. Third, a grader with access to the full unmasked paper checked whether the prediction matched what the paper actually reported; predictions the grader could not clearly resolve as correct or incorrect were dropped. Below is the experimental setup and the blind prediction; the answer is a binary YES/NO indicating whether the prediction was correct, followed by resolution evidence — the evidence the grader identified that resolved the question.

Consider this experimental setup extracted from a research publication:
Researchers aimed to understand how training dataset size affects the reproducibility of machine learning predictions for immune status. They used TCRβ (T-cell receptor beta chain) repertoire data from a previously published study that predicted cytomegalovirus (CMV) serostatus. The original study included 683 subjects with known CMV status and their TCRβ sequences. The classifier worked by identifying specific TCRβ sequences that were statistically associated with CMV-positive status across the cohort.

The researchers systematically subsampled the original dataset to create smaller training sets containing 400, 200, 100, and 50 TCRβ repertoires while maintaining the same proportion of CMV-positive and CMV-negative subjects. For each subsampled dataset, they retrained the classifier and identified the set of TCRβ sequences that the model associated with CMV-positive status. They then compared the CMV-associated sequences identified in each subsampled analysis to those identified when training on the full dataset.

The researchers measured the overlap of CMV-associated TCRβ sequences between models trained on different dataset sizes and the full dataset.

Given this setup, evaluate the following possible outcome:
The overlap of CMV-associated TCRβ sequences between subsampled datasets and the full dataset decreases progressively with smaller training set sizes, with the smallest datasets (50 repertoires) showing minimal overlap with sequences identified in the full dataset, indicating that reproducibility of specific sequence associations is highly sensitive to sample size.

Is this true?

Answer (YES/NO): YES